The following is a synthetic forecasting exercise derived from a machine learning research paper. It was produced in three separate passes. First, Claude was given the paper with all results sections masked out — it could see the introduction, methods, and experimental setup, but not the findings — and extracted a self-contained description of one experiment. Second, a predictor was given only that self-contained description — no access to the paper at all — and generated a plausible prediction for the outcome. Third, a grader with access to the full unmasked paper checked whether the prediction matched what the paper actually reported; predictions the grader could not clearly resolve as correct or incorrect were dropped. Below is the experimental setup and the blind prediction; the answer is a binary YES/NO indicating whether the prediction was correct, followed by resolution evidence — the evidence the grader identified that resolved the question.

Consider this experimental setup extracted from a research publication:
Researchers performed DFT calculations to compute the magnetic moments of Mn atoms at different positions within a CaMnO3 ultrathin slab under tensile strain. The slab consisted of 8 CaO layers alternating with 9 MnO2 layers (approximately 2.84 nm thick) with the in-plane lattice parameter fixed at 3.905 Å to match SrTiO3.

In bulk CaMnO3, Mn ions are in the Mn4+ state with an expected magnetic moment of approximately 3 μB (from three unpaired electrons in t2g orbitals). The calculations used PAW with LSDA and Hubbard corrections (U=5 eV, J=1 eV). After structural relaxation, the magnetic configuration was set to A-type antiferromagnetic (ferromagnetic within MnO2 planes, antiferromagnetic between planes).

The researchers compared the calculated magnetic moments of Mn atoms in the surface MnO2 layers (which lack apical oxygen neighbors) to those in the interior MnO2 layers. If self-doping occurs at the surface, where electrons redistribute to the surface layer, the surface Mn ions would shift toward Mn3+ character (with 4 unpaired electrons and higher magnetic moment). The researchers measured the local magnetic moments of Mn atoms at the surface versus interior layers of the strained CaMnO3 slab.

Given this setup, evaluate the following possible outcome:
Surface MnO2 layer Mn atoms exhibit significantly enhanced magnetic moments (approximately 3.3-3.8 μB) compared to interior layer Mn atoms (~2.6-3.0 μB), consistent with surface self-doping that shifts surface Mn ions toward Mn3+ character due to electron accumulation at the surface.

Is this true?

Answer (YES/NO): NO